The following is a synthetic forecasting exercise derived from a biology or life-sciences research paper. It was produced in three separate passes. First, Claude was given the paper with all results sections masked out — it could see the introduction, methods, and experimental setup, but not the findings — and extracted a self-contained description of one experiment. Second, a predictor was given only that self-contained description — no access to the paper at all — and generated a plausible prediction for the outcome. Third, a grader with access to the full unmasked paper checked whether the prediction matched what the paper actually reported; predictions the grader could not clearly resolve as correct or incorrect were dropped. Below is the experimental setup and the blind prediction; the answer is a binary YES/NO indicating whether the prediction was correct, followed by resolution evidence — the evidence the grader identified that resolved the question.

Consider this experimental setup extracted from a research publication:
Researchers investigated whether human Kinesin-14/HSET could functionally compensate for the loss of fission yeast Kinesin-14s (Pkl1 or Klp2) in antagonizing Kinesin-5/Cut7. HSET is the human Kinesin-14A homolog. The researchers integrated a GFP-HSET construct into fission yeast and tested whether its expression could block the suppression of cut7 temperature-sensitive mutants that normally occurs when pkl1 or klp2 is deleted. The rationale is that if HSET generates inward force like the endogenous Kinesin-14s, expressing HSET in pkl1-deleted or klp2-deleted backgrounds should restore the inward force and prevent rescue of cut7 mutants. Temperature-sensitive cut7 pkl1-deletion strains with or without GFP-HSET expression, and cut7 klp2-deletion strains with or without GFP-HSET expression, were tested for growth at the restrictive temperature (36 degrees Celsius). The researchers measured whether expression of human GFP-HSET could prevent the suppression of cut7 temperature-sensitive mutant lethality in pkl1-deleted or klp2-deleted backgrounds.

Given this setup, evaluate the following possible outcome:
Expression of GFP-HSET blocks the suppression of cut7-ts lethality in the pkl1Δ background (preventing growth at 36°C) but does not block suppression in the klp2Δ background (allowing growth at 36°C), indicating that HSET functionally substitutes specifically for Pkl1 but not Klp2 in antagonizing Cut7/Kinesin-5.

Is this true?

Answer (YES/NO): NO